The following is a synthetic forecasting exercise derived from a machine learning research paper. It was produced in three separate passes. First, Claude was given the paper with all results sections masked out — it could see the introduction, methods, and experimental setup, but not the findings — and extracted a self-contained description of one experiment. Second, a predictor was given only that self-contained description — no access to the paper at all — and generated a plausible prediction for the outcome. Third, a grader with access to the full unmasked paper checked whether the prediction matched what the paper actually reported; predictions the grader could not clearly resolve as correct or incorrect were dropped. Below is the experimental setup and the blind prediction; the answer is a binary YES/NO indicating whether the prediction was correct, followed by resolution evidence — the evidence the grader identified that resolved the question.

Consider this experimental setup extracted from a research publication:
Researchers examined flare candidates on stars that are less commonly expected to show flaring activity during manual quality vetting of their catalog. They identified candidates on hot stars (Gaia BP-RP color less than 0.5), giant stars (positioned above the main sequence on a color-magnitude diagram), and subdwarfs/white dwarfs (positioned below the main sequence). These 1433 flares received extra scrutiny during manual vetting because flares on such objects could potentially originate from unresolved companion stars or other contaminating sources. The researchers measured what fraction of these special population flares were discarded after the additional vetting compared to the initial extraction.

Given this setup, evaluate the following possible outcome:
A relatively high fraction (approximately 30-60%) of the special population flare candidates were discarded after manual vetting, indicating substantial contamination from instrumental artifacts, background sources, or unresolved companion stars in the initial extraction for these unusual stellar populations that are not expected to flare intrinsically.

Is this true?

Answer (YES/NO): YES